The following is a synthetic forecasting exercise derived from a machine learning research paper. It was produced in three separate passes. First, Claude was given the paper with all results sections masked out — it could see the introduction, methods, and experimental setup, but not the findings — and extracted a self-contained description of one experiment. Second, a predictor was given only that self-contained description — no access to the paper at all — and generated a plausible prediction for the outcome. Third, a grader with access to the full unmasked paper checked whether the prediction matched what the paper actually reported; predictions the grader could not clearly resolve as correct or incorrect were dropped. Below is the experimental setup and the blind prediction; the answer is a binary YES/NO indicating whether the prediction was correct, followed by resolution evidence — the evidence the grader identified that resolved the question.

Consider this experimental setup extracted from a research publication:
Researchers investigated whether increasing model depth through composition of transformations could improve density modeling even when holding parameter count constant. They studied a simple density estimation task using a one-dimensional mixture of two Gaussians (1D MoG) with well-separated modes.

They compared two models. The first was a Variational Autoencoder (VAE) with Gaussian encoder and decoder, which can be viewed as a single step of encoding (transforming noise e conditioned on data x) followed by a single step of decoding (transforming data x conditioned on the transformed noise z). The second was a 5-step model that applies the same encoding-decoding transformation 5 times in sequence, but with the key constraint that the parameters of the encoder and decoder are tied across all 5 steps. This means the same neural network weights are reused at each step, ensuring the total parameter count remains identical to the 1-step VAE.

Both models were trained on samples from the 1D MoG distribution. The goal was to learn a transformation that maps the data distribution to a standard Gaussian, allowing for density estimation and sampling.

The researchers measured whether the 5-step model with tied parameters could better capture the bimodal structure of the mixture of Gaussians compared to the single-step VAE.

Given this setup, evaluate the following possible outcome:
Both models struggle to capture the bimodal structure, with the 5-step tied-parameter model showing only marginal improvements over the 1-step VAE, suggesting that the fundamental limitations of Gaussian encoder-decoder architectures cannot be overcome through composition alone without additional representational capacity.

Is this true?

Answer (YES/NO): NO